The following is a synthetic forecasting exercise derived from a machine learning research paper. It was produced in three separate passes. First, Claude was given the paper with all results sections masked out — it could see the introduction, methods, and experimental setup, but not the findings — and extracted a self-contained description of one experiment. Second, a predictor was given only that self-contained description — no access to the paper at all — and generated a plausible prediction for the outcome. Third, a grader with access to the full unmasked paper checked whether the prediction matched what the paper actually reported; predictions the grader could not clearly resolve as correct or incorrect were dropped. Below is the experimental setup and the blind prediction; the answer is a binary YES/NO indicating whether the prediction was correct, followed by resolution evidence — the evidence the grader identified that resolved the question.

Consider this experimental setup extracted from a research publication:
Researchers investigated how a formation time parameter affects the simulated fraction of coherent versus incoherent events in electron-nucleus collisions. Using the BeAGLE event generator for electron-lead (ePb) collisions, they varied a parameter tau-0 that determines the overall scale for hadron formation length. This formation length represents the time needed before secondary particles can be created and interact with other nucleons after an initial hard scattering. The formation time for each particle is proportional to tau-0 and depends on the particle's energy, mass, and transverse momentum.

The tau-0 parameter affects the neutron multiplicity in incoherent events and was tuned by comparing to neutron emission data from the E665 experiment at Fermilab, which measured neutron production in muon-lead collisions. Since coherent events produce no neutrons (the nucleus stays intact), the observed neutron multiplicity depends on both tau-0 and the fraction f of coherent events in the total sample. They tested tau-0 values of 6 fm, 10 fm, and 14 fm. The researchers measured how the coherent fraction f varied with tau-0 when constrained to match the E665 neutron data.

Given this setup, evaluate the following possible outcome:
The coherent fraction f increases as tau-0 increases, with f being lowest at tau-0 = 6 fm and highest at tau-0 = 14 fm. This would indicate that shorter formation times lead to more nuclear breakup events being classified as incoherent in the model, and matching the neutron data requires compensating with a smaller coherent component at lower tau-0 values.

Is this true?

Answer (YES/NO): NO